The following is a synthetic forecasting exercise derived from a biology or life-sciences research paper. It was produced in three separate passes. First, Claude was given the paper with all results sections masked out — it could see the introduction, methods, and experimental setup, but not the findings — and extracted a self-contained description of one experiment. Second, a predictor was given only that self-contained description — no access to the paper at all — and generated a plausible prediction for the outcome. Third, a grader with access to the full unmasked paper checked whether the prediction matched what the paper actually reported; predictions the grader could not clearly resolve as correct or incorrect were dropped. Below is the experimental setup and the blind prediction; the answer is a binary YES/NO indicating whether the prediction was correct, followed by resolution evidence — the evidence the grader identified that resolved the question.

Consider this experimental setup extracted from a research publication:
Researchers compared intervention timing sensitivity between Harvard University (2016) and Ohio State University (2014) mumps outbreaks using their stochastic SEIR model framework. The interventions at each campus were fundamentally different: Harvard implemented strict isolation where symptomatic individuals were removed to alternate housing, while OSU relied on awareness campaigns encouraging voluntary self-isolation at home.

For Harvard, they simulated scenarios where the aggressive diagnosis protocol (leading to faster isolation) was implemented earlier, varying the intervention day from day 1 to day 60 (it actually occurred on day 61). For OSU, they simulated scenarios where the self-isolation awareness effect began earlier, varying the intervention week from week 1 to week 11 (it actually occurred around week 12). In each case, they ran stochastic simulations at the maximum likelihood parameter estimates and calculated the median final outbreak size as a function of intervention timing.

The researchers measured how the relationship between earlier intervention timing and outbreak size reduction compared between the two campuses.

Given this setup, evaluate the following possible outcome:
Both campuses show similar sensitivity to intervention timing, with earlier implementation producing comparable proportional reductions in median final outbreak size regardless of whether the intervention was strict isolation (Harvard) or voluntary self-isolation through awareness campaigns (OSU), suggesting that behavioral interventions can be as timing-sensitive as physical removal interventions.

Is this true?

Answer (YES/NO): NO